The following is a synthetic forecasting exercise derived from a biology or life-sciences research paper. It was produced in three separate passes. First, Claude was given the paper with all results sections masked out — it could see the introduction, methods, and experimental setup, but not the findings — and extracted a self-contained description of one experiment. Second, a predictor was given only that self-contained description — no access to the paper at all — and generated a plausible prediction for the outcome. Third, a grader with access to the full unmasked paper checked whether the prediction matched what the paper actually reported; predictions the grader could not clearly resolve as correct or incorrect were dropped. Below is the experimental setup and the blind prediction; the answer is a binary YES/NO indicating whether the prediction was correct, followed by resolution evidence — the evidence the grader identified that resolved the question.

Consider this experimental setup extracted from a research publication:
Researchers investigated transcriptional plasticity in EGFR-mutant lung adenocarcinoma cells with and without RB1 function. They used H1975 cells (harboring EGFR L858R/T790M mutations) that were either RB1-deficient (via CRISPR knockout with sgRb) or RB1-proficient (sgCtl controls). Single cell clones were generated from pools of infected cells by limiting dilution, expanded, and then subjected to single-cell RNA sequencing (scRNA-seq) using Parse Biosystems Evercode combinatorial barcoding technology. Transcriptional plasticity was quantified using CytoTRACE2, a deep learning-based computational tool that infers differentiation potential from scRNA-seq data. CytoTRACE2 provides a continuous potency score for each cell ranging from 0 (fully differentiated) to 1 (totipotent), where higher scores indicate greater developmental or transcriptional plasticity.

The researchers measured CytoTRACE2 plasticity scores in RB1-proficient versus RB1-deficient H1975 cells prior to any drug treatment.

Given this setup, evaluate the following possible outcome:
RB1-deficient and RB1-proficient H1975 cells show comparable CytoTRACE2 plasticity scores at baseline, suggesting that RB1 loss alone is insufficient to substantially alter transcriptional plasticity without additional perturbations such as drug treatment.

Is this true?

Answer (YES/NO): NO